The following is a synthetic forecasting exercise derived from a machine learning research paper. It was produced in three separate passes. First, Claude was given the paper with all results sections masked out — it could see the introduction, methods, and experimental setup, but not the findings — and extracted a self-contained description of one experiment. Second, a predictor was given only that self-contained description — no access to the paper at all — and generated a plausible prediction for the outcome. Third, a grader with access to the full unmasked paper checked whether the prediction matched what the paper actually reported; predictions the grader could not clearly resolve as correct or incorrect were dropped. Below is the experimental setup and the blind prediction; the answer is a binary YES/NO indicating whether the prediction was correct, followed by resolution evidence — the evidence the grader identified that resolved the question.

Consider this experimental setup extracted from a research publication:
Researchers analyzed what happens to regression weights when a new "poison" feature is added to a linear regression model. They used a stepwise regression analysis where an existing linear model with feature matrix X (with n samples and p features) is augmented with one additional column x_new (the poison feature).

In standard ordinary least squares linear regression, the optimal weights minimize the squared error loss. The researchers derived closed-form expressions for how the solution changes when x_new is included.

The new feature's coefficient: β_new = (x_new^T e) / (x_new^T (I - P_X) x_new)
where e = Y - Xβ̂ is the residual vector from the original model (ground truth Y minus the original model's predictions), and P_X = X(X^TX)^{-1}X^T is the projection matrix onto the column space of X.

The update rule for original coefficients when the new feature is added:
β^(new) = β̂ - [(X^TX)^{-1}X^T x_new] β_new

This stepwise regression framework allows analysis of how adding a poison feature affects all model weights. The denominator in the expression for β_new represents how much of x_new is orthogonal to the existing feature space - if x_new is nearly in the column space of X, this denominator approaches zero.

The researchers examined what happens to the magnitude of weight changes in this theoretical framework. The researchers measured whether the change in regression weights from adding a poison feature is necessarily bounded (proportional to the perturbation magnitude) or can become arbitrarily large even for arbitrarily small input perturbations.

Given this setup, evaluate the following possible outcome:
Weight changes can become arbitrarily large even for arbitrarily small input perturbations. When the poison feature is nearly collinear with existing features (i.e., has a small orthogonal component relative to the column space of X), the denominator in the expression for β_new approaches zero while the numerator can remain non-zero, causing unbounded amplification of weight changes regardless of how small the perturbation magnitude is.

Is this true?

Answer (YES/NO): YES